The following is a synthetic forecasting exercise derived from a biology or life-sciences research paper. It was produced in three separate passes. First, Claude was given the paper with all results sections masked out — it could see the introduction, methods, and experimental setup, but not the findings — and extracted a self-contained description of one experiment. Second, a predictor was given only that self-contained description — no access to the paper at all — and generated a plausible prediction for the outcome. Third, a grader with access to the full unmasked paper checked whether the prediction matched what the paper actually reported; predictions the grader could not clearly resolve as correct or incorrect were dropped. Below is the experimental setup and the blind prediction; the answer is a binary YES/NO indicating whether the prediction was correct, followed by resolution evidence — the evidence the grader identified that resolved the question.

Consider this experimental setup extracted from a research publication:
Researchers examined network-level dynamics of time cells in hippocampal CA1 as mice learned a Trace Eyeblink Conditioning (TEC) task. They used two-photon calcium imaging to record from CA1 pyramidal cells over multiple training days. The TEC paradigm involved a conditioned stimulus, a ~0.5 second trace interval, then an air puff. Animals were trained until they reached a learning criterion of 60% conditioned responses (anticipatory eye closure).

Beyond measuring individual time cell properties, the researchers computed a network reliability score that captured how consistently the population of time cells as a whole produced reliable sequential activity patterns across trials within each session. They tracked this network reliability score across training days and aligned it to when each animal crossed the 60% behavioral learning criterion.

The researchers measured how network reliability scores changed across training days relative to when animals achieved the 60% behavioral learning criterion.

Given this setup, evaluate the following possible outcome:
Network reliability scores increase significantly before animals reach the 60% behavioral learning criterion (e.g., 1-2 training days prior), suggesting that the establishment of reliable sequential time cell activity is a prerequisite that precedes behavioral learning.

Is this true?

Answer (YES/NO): YES